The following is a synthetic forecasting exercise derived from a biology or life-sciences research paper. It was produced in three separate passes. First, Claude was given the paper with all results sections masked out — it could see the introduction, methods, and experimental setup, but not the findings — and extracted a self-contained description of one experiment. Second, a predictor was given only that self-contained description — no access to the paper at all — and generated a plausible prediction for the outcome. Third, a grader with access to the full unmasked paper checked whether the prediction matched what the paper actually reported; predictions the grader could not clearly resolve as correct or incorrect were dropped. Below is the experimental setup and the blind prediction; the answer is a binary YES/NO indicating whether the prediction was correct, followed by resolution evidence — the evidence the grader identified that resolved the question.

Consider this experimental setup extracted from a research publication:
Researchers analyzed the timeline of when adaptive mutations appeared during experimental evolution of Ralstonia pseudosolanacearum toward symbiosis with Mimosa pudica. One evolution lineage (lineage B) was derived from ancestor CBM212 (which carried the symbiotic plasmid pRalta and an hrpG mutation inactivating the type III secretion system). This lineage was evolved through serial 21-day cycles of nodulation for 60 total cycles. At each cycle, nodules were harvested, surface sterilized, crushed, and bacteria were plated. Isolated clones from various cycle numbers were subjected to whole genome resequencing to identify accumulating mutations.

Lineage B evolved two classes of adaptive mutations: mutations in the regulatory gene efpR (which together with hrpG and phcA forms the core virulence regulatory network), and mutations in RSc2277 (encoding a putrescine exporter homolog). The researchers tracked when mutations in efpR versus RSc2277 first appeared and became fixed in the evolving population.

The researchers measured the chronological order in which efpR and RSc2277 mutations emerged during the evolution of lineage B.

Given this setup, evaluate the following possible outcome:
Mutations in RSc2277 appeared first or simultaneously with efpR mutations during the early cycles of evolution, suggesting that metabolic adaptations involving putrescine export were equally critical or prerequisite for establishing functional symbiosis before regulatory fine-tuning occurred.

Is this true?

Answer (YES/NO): NO